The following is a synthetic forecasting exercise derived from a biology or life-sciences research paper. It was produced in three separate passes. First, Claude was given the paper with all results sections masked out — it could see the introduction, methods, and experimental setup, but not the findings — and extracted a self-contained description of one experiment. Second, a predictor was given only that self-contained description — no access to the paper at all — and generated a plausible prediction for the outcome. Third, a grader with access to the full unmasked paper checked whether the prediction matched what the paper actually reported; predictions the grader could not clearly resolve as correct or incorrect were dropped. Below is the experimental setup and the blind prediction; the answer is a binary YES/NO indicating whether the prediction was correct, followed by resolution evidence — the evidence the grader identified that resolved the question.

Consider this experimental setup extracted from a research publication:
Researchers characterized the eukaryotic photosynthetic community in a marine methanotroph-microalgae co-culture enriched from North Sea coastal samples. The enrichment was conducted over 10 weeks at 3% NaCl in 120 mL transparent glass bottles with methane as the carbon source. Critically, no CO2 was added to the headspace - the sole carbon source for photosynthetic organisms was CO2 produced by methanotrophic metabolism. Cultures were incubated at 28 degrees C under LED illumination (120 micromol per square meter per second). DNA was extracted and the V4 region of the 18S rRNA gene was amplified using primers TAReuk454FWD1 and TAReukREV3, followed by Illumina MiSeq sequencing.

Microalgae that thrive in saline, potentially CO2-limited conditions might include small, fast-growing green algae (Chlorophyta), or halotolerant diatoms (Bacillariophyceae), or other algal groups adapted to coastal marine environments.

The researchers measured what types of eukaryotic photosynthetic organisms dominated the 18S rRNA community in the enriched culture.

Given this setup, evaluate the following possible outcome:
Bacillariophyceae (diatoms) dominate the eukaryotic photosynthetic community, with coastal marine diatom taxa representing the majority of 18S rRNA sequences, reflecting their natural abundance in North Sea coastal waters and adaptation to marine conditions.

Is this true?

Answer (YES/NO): NO